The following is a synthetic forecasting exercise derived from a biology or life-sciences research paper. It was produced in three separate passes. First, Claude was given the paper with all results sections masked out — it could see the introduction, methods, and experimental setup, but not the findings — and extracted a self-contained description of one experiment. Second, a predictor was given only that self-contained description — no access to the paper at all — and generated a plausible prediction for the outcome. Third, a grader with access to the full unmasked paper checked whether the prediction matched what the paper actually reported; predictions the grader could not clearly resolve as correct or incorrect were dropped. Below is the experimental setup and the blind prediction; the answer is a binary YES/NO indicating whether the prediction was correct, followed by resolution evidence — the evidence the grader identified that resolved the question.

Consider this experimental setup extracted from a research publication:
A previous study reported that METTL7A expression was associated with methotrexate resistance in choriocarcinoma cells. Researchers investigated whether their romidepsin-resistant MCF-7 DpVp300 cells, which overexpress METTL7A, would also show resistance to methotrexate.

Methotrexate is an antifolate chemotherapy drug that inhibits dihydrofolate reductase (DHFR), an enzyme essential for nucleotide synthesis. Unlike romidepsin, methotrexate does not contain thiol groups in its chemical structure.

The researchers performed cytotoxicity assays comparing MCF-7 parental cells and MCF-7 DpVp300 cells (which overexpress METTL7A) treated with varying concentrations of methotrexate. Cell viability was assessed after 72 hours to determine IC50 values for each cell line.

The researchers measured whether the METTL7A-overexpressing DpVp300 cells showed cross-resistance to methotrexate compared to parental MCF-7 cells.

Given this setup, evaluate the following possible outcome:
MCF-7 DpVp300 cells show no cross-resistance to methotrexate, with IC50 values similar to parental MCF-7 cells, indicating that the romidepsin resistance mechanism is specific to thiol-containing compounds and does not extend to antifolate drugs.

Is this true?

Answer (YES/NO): YES